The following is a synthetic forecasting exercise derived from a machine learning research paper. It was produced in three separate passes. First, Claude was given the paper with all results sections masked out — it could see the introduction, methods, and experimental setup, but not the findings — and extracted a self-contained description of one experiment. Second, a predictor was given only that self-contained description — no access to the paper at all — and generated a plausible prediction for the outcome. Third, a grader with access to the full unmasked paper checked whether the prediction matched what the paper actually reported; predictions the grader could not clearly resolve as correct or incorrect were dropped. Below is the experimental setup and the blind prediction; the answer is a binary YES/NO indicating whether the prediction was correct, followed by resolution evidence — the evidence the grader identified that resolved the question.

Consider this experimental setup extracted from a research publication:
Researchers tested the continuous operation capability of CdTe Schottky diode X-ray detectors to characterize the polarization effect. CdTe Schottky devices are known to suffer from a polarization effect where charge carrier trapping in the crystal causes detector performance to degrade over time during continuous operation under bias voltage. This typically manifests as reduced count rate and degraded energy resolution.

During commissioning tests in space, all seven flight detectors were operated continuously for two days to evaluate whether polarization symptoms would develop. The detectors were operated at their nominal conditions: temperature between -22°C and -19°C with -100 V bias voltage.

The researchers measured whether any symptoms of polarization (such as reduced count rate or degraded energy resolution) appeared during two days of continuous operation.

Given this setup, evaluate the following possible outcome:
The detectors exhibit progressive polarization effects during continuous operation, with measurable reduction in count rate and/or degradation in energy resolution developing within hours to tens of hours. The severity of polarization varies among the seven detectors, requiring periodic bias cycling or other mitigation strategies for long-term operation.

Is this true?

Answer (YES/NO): NO